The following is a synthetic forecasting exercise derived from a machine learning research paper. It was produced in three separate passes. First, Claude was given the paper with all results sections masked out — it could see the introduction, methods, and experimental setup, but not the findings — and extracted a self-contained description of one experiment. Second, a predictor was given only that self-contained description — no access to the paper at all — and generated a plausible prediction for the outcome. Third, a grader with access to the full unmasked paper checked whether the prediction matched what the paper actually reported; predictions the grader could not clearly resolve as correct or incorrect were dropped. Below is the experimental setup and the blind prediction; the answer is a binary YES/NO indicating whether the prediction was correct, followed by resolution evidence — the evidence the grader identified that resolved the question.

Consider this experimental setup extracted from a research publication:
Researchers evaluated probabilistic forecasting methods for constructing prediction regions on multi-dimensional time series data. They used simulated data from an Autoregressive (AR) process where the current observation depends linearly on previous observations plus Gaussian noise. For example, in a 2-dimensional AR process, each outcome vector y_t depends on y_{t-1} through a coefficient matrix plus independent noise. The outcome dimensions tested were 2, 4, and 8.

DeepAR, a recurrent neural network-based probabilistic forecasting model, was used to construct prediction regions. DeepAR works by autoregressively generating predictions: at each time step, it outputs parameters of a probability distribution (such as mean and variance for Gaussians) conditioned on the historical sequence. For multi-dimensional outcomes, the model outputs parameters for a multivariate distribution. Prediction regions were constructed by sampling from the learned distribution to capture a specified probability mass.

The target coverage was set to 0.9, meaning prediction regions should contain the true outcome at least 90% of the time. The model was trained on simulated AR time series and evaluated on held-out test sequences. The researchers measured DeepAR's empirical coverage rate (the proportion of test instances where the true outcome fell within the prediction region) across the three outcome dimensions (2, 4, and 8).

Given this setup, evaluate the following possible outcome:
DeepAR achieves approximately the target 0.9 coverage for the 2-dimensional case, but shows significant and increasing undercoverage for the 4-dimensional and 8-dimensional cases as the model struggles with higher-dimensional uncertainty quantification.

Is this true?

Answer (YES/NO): YES